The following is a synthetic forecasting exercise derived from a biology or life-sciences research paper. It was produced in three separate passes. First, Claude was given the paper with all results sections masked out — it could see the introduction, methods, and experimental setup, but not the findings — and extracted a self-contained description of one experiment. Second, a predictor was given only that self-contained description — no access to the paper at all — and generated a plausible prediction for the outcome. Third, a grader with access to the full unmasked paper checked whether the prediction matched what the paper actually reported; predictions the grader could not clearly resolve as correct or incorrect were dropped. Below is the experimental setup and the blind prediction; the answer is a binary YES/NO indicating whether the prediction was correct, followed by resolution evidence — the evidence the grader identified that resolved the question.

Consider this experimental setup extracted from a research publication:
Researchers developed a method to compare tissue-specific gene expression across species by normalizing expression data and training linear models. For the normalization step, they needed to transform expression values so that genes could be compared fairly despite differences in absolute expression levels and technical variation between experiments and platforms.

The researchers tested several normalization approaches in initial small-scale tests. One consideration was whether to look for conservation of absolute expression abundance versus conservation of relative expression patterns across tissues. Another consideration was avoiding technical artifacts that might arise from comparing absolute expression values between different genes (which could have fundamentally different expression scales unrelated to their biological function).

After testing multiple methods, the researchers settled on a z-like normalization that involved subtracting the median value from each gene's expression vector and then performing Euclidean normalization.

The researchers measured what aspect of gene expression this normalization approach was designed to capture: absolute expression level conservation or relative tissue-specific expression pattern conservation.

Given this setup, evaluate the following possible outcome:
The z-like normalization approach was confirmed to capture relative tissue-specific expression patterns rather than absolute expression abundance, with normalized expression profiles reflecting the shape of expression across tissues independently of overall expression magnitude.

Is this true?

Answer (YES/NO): YES